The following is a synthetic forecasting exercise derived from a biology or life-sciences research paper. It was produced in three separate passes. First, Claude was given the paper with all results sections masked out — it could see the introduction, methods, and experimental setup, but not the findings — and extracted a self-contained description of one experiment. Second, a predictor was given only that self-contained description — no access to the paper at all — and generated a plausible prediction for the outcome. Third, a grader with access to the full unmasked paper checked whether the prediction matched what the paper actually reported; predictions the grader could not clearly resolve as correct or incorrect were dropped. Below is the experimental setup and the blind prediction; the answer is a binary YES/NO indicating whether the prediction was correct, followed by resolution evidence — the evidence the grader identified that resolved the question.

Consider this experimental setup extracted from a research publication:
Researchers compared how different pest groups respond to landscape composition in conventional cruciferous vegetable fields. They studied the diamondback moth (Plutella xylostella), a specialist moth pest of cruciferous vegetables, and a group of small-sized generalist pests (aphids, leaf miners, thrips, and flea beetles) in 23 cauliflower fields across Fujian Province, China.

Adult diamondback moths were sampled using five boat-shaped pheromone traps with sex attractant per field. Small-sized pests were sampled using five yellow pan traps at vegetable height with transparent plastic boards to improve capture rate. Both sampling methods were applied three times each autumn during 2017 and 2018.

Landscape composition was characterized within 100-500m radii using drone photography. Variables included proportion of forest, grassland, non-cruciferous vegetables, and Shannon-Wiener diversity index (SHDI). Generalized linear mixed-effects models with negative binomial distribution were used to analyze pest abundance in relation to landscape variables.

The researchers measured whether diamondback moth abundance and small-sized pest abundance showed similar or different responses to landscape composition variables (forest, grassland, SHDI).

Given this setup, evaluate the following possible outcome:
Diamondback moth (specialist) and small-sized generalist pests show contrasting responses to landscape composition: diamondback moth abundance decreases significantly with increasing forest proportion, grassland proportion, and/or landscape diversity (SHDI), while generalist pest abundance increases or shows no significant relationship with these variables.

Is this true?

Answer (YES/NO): NO